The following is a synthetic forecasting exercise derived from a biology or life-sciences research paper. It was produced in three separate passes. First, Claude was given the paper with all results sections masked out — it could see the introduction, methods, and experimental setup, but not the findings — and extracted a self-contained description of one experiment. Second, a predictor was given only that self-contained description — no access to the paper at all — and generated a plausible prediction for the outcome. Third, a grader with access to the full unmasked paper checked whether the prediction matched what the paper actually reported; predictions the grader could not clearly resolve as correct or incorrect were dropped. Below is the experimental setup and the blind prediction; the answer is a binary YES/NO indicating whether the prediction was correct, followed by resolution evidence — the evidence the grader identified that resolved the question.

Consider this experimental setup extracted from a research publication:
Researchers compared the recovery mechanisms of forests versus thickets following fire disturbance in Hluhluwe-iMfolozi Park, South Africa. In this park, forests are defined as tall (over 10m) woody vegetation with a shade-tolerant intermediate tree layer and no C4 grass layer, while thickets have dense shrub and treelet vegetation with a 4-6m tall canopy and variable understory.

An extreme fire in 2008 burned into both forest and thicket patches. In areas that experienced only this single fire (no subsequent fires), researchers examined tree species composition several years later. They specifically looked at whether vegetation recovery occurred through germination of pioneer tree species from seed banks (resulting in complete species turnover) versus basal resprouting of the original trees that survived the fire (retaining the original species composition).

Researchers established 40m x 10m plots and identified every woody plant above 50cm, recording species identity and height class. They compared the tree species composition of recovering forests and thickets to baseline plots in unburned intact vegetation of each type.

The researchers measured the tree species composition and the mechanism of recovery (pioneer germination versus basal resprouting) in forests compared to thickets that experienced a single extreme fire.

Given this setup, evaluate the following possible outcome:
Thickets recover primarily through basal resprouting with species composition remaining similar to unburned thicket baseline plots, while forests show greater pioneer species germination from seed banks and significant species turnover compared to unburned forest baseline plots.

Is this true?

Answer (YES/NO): YES